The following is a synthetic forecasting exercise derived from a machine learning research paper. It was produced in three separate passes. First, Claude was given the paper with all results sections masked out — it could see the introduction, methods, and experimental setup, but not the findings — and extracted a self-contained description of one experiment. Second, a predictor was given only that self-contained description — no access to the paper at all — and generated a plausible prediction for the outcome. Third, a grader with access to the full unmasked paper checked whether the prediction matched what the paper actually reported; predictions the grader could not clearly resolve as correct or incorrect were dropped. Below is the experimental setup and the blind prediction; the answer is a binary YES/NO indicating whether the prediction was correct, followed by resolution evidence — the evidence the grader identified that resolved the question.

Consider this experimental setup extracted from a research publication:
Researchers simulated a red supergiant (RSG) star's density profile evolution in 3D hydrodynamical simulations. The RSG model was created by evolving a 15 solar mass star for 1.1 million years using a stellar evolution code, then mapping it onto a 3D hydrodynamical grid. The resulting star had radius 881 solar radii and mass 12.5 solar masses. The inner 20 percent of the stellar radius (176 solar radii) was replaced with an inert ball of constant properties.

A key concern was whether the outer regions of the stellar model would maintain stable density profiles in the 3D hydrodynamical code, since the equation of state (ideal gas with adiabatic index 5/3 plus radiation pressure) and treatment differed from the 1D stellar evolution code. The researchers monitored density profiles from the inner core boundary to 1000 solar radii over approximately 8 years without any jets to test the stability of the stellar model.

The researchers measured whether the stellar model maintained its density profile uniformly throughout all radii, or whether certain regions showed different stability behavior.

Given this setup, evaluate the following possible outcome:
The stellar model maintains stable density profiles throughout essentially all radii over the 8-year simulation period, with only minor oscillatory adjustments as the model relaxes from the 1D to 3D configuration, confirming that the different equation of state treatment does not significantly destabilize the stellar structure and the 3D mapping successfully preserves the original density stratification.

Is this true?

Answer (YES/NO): NO